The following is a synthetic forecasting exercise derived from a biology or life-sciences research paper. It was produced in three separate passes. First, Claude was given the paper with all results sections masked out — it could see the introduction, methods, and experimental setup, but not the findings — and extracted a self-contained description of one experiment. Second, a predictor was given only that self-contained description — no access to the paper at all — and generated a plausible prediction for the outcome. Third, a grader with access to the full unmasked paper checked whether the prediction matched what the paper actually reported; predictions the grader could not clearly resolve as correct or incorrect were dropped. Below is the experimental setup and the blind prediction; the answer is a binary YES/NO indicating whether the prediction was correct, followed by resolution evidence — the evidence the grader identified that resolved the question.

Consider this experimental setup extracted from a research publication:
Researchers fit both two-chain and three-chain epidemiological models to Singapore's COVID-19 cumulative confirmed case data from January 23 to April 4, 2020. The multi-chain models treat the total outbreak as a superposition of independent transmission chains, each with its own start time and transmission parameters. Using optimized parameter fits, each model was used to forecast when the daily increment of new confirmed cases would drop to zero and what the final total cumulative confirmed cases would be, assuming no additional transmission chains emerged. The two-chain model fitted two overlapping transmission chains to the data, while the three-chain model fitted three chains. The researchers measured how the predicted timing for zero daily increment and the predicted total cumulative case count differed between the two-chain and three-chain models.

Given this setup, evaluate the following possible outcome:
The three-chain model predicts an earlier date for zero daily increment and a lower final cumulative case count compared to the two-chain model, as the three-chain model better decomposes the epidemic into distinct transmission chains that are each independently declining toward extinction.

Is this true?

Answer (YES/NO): NO